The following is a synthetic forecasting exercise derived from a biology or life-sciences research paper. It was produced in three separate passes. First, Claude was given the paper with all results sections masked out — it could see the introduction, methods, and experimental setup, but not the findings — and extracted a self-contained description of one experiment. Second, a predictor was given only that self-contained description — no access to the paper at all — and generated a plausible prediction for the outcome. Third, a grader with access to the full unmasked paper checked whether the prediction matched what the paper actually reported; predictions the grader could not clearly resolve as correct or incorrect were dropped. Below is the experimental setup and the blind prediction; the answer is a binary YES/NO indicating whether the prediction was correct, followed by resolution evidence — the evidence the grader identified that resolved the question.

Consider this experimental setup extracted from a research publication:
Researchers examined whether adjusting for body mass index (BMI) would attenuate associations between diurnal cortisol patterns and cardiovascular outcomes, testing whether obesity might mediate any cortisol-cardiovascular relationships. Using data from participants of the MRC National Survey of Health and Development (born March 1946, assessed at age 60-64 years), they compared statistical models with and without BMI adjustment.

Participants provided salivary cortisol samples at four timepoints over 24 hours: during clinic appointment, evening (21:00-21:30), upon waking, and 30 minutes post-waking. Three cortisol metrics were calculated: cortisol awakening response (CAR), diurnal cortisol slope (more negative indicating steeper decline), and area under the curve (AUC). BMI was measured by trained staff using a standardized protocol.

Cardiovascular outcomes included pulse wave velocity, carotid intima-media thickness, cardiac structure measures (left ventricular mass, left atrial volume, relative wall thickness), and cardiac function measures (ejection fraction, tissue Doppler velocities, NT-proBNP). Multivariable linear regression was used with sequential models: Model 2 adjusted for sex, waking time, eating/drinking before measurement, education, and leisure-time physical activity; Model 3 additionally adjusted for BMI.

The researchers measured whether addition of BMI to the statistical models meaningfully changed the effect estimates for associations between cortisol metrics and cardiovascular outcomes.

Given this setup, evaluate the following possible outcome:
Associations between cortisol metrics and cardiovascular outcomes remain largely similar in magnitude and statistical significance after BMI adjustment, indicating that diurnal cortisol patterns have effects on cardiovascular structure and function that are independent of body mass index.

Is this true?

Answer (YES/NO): YES